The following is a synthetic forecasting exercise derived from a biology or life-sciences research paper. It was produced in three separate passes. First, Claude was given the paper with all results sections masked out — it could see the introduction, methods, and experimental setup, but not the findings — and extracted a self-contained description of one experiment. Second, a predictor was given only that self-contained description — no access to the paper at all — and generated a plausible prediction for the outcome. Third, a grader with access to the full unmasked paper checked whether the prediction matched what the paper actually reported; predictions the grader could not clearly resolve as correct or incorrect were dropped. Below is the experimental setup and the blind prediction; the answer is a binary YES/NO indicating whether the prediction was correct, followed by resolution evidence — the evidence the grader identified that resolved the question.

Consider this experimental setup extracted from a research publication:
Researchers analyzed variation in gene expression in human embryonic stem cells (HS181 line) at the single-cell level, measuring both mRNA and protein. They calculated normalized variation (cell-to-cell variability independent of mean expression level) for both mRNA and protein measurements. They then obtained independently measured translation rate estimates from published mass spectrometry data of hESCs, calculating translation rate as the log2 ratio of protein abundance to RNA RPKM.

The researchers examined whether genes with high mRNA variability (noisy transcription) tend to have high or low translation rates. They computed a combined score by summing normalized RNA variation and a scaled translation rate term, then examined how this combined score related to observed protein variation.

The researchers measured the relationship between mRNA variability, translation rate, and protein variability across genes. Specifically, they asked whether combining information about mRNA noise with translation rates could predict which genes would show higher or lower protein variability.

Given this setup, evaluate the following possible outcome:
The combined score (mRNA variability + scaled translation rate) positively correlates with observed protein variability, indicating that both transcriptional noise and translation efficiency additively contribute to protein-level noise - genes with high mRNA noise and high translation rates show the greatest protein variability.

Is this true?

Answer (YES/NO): YES